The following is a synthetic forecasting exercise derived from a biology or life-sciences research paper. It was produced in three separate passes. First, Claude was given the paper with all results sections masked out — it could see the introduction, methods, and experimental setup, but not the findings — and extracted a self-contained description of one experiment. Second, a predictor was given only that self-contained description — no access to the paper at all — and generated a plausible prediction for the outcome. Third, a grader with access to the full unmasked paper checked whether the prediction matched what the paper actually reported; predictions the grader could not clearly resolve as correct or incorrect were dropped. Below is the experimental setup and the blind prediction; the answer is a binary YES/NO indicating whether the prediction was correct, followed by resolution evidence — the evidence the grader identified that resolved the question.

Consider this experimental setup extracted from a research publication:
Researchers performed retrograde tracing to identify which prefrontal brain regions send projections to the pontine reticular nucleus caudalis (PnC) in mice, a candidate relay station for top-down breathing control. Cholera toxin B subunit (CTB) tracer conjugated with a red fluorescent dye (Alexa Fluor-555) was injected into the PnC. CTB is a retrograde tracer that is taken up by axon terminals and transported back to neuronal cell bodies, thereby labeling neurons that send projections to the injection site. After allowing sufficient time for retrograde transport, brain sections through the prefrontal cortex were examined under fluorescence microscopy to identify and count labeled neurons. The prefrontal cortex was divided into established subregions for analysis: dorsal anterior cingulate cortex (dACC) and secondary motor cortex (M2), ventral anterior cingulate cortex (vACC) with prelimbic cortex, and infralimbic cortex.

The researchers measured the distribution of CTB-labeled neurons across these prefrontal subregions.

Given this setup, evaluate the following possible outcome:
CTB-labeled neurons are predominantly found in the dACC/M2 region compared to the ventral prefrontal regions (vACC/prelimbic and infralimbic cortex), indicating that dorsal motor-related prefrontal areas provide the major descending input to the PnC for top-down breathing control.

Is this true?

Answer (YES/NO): YES